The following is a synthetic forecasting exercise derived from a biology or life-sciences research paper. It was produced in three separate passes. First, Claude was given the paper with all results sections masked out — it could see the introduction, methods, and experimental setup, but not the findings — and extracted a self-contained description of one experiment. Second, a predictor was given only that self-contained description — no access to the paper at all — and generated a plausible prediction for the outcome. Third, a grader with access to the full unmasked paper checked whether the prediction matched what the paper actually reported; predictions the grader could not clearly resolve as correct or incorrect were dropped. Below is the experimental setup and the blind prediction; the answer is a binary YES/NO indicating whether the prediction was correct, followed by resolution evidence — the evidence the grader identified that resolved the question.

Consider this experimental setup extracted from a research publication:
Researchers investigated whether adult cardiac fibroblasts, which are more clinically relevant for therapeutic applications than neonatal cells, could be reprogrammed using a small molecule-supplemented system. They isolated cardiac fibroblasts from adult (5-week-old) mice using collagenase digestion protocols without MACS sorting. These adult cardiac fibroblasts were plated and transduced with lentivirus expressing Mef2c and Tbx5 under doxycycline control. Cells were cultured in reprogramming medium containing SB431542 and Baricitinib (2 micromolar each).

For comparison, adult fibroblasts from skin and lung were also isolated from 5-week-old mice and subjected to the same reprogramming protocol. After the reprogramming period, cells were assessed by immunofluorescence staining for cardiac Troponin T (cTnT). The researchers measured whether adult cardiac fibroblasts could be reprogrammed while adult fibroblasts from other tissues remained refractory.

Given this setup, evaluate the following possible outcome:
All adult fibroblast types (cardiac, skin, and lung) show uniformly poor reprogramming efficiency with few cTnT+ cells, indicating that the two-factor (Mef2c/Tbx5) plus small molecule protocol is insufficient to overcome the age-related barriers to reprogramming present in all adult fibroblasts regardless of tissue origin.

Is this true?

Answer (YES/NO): NO